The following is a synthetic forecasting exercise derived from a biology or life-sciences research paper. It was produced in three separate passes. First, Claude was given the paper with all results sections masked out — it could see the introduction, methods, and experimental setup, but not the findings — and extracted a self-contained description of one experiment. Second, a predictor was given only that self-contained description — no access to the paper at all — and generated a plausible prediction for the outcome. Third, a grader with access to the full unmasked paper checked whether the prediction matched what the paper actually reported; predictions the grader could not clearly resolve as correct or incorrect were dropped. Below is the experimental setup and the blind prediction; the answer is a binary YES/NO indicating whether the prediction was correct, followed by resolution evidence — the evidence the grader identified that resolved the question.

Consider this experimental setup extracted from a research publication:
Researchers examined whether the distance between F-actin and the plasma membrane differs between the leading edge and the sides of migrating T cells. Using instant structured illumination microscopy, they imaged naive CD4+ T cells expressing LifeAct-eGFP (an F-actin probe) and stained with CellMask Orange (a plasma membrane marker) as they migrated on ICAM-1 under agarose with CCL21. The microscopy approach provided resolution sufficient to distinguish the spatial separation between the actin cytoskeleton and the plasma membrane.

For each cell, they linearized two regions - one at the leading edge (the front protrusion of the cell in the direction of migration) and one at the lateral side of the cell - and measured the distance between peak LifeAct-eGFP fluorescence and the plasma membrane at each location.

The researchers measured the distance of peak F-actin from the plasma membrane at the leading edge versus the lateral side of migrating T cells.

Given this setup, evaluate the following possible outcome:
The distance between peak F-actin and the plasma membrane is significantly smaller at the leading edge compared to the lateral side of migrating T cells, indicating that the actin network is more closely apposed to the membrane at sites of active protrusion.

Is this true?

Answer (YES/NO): NO